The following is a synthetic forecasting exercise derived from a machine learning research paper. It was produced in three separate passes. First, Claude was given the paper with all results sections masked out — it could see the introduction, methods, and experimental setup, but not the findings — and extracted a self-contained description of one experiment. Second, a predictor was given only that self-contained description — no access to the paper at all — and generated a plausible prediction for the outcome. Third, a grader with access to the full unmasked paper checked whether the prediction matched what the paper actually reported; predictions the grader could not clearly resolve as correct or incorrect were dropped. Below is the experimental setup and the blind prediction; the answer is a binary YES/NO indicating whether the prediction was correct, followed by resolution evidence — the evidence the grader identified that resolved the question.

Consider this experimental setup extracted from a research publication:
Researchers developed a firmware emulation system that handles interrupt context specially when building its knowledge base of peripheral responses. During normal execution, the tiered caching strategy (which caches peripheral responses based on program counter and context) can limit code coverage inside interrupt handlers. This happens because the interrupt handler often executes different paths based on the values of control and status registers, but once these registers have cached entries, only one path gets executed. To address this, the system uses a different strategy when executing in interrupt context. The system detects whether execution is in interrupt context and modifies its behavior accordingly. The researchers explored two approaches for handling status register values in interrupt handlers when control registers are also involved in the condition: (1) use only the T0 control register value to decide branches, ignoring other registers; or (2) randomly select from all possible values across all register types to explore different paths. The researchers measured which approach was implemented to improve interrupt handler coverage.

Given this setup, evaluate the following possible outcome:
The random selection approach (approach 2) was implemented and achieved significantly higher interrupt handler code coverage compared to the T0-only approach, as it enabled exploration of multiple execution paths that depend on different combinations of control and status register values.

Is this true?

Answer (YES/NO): NO